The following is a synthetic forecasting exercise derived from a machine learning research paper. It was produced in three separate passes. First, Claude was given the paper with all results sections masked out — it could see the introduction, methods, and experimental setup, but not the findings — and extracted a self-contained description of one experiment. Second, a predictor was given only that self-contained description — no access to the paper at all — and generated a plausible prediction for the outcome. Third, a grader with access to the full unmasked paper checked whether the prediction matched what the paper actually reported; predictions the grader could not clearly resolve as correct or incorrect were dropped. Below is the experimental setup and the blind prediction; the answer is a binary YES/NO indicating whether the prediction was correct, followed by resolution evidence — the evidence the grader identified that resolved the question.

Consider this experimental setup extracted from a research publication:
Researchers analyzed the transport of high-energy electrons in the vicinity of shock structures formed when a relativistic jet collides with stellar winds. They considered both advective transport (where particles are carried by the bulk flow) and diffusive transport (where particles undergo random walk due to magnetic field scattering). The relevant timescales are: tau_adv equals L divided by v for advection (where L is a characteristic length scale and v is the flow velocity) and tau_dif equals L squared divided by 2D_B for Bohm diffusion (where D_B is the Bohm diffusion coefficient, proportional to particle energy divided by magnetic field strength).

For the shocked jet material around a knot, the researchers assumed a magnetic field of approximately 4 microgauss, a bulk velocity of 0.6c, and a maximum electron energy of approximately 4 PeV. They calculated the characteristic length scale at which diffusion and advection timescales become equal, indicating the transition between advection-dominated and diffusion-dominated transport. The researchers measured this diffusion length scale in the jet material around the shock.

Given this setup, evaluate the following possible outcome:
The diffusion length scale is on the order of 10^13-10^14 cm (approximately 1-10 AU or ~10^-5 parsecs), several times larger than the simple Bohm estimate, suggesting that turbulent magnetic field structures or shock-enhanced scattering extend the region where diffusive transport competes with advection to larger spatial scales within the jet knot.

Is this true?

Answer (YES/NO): NO